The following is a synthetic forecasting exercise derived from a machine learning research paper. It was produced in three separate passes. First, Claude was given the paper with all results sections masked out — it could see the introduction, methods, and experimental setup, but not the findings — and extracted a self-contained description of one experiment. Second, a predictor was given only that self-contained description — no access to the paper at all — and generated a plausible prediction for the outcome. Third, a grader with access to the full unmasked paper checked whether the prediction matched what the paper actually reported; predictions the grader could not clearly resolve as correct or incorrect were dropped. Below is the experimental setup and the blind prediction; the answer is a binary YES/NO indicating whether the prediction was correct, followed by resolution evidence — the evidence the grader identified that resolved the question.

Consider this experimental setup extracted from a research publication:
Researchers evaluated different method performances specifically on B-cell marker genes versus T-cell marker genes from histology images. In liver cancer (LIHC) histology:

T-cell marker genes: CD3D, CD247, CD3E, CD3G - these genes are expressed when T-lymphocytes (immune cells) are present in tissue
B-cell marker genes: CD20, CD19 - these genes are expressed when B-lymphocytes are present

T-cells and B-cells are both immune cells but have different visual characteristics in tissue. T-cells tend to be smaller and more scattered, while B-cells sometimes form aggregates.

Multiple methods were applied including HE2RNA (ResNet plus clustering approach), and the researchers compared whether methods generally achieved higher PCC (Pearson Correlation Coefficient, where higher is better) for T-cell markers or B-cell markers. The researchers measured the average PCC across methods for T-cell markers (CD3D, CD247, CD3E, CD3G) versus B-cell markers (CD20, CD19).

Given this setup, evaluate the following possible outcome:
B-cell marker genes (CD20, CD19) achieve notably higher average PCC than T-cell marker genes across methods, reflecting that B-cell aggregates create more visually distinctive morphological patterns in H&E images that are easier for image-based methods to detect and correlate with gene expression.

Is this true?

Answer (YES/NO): NO